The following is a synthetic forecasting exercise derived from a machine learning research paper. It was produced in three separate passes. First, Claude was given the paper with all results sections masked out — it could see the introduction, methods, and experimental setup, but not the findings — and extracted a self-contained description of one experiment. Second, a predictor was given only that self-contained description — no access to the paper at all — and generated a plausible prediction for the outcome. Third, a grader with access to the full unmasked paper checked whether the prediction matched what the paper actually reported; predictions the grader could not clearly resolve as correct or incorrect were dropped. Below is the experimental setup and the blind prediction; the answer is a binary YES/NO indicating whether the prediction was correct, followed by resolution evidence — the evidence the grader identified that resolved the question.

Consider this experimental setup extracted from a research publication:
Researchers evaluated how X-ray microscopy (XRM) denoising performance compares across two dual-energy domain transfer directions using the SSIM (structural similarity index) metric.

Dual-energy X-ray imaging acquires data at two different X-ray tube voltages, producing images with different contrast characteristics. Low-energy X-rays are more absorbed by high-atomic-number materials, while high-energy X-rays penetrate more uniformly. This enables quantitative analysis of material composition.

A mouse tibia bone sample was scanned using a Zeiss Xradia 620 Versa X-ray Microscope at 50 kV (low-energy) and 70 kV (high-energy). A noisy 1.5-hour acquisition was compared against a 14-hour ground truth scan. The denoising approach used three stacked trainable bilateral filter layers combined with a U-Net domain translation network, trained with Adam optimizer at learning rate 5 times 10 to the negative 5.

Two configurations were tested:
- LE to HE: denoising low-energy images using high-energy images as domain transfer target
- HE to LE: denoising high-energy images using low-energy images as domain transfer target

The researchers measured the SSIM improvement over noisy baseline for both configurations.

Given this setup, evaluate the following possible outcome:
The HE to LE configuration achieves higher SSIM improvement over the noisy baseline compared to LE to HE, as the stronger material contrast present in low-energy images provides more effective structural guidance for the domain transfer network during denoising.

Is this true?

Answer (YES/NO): NO